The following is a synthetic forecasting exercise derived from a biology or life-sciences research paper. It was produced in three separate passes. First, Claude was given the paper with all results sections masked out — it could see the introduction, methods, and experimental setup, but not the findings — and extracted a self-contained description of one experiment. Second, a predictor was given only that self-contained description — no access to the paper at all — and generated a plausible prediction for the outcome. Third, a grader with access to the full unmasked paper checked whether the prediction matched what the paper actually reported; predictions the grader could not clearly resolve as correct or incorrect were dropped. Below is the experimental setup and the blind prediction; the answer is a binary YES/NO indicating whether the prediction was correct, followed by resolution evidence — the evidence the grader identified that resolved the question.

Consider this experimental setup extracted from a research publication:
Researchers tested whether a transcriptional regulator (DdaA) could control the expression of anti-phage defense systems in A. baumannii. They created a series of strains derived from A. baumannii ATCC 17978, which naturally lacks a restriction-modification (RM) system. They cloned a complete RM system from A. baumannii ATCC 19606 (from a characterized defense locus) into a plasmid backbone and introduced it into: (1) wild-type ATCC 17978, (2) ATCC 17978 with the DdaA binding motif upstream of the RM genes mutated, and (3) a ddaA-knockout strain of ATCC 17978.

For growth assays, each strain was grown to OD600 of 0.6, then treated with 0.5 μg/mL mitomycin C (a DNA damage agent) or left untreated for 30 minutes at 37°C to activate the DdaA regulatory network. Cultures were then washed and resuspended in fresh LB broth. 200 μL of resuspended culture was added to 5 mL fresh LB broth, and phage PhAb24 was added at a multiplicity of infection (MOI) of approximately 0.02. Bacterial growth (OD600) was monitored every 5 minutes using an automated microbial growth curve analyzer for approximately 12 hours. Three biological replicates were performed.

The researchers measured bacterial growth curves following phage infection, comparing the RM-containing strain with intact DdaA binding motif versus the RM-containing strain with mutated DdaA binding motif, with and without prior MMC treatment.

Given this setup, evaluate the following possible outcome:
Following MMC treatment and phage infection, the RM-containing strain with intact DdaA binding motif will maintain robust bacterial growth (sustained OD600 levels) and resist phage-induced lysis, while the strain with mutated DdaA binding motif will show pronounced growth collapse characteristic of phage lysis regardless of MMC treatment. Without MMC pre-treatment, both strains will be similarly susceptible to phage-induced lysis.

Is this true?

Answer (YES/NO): NO